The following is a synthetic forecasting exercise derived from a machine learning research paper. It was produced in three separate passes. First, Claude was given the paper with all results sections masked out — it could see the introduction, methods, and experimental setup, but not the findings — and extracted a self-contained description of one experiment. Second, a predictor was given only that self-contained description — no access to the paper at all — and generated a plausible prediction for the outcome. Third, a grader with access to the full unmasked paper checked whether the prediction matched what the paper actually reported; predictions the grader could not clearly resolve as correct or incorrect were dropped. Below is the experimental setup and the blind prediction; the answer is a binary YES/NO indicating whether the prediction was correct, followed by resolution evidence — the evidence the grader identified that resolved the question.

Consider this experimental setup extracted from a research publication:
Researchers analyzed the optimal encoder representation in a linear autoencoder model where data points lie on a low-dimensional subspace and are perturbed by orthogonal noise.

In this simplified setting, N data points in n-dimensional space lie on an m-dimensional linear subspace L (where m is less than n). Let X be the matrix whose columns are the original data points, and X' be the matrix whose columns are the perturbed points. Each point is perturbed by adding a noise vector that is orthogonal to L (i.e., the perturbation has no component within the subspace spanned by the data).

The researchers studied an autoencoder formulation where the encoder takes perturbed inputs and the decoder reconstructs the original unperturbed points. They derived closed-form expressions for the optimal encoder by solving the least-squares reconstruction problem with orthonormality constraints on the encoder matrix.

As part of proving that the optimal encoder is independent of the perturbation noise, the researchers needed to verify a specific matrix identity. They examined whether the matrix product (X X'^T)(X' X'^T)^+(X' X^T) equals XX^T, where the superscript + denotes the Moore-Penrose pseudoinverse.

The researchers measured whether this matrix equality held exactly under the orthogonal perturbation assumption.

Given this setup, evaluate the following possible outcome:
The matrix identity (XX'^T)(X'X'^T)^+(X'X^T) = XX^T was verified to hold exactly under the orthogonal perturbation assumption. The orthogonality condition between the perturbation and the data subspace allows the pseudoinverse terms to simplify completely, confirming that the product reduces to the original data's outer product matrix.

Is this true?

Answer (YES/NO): YES